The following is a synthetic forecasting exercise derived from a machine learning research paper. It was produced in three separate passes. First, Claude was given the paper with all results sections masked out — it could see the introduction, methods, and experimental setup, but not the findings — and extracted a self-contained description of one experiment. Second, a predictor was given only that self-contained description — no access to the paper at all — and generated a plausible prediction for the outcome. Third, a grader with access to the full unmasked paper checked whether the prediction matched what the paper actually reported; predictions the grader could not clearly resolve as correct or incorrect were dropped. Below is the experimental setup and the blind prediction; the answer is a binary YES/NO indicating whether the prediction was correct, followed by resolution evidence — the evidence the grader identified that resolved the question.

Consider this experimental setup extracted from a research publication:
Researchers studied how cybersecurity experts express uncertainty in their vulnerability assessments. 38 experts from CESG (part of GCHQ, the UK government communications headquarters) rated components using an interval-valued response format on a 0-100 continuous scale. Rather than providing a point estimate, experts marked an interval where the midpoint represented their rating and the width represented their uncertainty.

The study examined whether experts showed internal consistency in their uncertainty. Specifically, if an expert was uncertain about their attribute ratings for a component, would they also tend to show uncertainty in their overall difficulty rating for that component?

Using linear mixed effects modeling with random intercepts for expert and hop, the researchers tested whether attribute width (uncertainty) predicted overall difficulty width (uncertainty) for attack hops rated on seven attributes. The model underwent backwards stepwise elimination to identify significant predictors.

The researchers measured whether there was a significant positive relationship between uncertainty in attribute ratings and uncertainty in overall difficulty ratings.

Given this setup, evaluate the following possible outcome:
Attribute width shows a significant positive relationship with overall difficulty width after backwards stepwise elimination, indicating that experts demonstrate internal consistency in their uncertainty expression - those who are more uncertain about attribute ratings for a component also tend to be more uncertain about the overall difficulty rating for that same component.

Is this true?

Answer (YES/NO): YES